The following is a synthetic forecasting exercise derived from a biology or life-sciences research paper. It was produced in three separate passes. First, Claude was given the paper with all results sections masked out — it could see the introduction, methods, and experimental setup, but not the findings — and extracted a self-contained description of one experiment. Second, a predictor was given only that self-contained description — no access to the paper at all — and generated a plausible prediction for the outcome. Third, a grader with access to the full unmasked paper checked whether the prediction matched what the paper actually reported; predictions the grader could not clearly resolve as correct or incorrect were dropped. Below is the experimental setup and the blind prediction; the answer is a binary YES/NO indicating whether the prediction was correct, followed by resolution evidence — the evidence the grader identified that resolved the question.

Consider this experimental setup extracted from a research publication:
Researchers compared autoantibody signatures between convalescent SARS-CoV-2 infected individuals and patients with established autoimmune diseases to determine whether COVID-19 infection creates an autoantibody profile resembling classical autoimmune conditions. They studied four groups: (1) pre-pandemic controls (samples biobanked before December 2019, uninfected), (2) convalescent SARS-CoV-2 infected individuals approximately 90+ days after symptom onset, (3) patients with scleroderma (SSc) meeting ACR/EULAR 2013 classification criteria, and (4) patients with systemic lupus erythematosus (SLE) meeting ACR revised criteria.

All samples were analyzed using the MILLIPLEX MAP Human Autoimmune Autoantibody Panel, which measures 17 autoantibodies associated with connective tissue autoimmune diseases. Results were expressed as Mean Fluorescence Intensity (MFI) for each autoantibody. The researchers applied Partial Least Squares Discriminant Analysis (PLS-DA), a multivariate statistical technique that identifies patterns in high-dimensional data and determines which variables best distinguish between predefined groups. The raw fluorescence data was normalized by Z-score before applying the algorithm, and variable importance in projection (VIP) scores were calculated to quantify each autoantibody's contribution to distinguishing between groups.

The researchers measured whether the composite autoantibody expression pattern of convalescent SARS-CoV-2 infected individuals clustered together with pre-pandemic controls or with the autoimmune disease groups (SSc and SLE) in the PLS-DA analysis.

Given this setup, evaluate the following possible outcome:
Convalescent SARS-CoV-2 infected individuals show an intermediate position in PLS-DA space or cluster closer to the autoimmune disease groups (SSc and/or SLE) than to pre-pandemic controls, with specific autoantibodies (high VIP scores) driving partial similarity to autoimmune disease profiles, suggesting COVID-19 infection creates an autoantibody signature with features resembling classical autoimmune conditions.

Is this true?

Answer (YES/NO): NO